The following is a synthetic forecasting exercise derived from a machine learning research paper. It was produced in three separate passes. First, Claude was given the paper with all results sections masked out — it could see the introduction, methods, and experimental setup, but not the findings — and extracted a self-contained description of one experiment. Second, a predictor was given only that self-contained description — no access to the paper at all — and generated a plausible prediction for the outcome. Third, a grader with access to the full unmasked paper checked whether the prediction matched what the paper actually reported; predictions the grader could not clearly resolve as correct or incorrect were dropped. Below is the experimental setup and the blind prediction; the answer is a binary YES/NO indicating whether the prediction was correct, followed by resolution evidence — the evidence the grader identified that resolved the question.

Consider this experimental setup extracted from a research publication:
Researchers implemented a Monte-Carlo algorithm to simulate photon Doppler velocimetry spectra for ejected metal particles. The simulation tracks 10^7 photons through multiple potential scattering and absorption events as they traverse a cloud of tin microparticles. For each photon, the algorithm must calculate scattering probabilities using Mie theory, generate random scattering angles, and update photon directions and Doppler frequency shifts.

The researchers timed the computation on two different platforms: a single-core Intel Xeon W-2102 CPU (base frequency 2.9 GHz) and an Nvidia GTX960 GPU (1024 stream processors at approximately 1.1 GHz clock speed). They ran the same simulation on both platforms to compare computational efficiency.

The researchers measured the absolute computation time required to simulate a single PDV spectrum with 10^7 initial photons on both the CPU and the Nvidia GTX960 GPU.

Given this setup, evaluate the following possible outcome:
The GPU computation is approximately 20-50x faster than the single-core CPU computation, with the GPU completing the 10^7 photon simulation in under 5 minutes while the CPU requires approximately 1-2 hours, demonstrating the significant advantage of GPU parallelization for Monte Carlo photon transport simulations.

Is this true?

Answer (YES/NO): NO